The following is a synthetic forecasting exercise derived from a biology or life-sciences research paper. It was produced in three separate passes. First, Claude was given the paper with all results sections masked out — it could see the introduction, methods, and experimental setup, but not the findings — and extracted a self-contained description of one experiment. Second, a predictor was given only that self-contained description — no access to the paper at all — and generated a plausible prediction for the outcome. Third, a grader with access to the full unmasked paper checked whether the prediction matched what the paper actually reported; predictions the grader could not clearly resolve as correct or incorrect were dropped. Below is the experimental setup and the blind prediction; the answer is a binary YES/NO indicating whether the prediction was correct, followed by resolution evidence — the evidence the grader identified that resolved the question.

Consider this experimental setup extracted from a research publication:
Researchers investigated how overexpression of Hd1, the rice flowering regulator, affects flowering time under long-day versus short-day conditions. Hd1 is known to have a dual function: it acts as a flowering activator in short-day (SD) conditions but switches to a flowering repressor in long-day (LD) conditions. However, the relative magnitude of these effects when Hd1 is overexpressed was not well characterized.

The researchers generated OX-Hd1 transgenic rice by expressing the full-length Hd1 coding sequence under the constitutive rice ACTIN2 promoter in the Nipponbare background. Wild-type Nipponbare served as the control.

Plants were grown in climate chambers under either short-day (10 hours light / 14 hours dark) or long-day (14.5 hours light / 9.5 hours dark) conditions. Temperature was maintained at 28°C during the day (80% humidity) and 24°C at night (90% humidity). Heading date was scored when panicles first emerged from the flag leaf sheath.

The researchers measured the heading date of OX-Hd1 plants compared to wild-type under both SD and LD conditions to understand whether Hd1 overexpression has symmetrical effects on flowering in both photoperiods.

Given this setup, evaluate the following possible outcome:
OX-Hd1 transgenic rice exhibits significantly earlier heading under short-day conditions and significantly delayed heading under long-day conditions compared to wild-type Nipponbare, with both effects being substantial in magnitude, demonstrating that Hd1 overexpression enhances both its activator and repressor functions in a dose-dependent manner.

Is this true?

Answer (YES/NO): NO